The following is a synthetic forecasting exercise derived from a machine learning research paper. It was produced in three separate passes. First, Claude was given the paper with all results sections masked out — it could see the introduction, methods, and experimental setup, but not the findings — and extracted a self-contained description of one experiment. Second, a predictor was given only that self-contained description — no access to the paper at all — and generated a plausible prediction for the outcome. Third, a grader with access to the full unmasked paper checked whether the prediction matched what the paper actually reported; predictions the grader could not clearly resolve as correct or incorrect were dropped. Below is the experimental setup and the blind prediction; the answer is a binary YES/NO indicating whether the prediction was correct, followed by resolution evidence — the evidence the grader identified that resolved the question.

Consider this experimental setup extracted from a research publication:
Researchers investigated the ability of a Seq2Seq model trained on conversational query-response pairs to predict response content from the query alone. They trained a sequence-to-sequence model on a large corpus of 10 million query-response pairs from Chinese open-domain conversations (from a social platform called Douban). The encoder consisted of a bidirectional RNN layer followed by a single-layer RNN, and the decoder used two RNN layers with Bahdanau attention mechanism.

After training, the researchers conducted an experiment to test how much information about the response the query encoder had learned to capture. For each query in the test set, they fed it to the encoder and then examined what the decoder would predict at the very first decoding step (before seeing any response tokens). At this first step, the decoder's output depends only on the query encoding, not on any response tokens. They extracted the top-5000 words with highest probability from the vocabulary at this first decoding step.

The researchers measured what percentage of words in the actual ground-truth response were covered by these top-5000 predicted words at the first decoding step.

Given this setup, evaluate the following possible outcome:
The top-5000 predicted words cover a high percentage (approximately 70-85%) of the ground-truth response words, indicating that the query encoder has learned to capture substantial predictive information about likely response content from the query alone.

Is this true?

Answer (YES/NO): NO